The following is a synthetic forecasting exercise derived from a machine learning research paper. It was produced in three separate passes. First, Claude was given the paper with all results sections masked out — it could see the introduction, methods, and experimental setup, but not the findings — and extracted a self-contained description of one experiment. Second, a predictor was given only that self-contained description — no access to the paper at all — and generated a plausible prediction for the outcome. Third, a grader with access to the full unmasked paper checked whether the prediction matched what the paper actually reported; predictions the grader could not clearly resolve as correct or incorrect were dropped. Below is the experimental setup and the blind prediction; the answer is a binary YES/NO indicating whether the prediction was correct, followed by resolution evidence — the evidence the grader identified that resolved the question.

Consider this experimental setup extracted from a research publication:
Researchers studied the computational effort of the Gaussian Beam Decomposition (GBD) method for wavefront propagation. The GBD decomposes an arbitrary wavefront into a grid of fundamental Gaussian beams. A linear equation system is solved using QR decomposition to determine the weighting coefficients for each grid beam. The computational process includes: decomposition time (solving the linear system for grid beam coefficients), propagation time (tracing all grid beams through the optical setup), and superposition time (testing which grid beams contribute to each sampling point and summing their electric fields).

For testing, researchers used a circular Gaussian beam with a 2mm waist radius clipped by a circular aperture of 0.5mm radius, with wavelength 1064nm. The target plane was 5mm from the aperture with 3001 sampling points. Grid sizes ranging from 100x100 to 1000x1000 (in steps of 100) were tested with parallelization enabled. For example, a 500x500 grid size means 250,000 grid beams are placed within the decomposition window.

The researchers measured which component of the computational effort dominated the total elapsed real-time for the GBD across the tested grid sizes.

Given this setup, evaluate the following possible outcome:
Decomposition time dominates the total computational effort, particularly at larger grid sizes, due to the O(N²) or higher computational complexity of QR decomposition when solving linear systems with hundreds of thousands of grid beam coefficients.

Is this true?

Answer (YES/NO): NO